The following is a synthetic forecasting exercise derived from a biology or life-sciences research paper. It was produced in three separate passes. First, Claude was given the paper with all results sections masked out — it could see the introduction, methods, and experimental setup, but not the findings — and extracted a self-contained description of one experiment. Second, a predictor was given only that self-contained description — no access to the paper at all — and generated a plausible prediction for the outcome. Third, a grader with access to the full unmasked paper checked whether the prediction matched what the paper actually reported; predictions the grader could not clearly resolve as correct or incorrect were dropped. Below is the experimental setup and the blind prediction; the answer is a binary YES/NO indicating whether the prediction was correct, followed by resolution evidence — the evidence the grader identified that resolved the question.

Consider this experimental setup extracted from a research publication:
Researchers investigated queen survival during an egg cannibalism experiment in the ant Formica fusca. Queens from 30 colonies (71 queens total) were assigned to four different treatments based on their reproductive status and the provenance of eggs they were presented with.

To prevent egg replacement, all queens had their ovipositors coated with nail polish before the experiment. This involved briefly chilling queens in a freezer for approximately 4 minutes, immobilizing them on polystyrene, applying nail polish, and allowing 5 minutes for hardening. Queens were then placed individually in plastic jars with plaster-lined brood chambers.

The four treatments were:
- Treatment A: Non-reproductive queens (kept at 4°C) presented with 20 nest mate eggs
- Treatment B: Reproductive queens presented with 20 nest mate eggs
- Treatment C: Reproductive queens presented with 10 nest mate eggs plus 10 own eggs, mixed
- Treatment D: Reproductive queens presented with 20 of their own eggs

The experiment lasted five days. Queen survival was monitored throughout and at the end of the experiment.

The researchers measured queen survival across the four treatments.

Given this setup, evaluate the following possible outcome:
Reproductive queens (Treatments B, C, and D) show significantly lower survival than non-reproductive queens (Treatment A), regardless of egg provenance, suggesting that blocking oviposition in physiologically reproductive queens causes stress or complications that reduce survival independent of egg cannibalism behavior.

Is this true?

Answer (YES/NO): NO